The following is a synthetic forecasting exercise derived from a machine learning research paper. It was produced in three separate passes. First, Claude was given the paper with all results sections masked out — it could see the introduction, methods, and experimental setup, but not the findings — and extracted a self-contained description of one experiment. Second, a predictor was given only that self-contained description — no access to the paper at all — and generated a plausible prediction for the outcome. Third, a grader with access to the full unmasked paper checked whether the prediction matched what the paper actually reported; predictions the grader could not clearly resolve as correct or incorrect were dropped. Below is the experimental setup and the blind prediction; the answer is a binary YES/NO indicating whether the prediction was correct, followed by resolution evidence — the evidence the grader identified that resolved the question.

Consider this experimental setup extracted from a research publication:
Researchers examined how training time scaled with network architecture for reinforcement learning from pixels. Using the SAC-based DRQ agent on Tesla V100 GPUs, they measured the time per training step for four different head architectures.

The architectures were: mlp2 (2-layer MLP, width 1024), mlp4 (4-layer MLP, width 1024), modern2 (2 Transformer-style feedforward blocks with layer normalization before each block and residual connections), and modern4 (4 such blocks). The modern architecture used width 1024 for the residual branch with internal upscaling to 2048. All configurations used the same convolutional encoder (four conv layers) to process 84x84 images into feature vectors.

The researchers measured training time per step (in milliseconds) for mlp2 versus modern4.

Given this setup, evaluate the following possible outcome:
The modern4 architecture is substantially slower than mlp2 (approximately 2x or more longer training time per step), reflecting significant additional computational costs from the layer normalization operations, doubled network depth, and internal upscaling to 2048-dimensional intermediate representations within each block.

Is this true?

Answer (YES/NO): NO